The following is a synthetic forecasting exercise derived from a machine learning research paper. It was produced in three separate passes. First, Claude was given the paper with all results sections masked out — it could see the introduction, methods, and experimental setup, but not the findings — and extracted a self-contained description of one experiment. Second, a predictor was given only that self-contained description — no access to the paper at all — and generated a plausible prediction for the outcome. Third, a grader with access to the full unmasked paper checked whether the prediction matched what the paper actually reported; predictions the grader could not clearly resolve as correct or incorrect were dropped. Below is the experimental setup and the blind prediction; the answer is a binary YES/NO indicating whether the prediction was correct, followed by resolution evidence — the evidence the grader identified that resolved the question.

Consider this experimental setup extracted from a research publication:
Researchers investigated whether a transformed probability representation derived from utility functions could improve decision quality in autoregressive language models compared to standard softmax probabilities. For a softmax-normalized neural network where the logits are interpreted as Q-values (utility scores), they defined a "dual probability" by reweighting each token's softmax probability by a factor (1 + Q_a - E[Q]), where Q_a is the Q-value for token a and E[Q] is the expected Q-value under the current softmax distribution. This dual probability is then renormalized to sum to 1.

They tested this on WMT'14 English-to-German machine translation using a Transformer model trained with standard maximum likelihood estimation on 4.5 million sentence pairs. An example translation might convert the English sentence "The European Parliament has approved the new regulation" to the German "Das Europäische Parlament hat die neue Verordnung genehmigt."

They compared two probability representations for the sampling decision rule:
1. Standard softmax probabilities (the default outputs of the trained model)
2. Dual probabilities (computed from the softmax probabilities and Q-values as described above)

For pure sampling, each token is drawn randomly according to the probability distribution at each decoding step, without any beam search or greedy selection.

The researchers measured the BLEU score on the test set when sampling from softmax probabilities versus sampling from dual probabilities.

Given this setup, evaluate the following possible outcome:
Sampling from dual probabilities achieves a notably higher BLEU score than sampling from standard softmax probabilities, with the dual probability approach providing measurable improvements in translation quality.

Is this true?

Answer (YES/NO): YES